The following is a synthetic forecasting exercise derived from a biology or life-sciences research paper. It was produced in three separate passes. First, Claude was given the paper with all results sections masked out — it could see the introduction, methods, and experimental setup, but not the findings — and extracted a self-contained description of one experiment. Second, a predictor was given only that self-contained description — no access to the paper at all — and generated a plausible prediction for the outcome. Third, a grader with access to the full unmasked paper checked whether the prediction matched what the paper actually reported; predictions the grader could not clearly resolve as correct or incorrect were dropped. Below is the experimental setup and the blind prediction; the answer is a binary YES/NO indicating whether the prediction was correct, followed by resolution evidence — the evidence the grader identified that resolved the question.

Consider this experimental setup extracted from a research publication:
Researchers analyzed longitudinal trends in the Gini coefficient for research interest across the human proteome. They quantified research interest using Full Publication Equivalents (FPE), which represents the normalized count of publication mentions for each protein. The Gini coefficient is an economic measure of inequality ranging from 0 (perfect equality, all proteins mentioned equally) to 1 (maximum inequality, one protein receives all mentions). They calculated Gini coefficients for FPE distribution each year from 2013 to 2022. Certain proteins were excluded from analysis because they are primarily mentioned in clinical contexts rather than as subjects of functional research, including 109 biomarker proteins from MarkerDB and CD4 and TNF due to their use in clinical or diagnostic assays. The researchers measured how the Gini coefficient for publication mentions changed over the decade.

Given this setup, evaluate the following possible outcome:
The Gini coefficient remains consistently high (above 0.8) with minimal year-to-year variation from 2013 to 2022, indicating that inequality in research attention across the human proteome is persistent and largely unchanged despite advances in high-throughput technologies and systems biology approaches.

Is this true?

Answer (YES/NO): NO